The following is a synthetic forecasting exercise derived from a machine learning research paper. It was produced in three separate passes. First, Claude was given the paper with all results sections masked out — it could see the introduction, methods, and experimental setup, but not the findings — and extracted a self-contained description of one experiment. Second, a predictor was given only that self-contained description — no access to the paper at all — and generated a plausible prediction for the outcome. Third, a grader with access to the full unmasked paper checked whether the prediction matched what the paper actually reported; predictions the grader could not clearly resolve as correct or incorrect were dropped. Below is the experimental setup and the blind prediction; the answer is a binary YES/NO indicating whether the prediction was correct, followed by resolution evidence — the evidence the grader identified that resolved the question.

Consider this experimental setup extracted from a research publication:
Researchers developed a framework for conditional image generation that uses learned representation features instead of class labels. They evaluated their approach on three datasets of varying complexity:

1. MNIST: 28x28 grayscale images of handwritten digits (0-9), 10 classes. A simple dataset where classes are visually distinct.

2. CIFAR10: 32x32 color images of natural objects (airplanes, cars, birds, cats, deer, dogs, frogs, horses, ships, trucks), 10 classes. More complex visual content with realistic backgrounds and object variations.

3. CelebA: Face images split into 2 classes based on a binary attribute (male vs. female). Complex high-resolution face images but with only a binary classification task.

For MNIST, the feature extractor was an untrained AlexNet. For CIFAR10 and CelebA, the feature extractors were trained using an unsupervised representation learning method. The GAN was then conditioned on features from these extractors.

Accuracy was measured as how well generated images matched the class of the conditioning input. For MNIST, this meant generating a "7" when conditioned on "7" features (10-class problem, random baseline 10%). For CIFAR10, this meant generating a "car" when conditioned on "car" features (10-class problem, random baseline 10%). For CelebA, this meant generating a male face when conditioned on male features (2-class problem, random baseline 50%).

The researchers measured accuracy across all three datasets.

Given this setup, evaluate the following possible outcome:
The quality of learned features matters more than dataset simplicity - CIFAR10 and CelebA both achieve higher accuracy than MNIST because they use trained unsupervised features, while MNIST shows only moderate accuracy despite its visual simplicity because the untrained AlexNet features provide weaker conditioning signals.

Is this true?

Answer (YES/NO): NO